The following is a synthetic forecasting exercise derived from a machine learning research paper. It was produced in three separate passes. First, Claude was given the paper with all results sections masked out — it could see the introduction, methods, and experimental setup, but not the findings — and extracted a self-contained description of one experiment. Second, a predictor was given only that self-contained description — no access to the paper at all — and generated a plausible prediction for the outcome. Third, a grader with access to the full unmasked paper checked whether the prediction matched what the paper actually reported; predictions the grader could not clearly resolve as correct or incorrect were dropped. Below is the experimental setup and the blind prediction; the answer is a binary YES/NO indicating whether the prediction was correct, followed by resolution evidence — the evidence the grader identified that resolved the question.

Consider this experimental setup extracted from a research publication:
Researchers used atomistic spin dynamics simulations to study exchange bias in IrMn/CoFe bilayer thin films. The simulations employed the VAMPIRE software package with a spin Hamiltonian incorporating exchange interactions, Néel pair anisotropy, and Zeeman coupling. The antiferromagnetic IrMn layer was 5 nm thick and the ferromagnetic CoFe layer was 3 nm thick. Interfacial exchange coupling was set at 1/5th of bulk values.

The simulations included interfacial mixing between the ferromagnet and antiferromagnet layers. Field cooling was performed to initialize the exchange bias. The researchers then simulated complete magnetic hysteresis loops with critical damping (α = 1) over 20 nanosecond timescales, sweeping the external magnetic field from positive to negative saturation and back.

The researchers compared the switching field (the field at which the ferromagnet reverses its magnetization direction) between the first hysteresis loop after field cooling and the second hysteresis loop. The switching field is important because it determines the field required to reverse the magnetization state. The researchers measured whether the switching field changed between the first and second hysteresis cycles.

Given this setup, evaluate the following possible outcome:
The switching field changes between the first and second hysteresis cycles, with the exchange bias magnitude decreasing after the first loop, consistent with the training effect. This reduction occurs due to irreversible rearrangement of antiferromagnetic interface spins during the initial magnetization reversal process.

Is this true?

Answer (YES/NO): YES